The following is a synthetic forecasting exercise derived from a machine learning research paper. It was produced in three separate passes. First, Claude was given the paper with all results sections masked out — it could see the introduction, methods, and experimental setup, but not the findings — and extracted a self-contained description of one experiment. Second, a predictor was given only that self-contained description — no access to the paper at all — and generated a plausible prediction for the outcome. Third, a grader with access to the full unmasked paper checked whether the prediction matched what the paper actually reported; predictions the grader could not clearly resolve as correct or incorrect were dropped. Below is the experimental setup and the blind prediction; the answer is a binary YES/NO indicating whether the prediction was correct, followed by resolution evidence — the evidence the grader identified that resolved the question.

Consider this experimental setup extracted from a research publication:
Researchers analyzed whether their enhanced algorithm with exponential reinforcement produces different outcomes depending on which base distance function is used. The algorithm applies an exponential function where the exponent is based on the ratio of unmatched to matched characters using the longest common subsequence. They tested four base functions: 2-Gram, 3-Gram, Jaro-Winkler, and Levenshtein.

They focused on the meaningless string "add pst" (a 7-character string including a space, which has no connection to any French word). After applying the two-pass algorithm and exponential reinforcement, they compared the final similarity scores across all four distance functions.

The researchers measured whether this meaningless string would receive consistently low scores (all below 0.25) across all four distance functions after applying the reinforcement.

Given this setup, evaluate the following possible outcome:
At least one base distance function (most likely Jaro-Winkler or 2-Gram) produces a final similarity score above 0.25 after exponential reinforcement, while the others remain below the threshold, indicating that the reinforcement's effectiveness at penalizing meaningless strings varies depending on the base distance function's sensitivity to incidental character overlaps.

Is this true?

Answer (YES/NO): YES